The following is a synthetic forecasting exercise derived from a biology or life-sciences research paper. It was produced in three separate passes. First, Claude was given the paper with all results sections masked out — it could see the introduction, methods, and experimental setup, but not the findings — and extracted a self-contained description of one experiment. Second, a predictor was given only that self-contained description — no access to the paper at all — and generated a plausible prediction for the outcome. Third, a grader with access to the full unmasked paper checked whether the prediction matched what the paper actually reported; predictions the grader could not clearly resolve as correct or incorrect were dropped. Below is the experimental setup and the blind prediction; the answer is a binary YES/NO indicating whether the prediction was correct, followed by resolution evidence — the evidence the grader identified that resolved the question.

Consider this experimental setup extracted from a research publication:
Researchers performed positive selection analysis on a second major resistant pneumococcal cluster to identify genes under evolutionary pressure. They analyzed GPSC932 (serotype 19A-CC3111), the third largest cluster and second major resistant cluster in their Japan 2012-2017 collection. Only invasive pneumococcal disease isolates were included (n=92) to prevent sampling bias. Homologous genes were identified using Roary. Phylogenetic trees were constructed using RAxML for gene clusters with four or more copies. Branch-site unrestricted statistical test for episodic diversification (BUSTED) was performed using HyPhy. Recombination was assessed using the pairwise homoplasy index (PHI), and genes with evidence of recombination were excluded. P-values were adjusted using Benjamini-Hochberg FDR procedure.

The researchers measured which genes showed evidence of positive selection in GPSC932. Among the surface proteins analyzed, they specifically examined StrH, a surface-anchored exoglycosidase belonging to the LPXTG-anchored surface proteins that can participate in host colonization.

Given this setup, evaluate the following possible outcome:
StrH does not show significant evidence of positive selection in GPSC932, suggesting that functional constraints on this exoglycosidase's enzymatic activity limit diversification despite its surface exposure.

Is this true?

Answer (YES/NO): NO